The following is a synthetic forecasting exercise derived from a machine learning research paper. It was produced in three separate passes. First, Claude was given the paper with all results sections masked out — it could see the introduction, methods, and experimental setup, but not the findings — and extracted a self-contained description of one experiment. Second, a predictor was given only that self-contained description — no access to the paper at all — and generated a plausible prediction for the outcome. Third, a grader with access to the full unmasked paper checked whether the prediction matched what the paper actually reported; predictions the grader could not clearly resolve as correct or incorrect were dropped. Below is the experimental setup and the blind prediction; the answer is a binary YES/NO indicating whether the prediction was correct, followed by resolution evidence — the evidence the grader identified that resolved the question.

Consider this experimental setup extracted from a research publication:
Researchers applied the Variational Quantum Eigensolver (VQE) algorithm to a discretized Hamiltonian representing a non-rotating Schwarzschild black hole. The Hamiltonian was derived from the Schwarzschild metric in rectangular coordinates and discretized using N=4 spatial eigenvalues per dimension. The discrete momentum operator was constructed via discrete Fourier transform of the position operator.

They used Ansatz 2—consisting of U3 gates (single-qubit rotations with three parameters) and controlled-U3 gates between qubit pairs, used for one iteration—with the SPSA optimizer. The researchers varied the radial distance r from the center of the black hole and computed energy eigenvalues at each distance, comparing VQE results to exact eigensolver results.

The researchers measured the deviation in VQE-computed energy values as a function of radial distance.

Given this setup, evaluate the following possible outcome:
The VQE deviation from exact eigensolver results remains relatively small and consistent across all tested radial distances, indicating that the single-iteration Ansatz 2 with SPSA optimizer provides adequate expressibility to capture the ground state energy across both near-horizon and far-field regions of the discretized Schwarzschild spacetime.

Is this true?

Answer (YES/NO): NO